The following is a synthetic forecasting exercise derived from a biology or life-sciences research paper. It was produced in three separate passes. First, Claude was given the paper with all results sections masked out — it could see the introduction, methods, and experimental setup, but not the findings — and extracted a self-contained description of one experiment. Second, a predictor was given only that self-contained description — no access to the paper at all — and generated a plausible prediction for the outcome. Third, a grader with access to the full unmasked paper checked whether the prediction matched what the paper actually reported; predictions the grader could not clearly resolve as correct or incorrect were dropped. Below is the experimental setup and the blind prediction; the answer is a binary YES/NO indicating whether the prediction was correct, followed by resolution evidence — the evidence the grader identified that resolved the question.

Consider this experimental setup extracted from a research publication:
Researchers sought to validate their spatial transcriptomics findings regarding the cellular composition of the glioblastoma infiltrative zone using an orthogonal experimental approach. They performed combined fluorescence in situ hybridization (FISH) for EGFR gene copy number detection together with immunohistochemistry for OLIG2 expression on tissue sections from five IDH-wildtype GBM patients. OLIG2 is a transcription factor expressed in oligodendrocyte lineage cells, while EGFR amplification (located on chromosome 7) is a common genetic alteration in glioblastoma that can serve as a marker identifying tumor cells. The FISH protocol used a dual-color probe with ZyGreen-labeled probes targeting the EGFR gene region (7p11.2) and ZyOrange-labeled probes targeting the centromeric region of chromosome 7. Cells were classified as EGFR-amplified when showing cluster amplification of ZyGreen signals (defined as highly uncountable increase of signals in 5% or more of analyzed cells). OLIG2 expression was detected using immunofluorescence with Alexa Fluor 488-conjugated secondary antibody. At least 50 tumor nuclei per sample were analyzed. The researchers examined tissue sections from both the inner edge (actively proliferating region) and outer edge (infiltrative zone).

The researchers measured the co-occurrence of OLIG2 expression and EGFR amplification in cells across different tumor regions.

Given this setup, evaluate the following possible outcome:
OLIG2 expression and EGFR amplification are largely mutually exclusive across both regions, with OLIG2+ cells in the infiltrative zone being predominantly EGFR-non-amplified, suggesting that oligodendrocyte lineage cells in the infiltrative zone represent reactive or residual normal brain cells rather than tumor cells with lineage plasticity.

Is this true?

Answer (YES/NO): NO